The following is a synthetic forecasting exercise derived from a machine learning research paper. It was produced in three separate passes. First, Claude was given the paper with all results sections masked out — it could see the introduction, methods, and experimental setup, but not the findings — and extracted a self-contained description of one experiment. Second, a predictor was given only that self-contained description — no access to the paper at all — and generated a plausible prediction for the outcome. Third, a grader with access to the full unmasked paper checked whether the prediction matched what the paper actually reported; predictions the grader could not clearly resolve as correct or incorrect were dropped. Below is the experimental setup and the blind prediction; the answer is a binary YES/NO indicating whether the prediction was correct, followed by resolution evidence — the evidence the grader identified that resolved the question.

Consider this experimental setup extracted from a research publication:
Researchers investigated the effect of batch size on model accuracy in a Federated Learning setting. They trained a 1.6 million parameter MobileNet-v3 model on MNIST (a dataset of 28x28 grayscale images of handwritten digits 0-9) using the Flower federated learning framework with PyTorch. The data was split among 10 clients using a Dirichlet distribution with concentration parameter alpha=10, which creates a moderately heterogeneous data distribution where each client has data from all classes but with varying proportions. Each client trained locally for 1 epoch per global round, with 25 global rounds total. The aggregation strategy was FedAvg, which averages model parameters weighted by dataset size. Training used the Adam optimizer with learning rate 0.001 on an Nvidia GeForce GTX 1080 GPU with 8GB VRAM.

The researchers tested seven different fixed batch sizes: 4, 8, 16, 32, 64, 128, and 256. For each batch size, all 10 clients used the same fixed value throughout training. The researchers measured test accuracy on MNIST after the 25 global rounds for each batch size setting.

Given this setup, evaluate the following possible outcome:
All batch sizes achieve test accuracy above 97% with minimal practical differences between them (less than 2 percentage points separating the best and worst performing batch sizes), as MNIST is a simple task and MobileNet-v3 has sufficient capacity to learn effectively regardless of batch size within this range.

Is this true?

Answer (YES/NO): NO